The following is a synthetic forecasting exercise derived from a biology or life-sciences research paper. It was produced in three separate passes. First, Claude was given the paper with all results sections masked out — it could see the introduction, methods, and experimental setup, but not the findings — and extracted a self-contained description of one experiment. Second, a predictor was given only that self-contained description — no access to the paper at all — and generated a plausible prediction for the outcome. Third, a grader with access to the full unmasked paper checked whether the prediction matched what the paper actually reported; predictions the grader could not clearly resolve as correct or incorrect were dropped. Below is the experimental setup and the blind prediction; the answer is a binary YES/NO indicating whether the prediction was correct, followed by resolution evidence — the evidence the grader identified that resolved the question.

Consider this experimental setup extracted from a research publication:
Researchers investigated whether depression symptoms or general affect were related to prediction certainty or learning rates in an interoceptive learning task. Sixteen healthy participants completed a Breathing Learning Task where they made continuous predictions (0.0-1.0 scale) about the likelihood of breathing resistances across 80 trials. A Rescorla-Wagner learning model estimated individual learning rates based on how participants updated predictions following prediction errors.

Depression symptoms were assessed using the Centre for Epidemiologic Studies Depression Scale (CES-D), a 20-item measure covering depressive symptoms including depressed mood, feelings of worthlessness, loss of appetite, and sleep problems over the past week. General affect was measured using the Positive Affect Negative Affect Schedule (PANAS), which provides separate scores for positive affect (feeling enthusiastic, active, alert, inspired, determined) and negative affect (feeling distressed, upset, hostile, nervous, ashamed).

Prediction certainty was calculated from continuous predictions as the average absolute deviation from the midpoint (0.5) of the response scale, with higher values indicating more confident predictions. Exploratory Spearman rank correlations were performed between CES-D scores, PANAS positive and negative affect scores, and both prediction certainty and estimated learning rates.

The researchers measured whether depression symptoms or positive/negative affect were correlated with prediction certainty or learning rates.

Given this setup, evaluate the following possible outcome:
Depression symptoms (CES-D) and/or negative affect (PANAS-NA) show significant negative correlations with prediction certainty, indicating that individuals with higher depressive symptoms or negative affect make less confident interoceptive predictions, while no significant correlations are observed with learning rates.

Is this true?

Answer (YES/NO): NO